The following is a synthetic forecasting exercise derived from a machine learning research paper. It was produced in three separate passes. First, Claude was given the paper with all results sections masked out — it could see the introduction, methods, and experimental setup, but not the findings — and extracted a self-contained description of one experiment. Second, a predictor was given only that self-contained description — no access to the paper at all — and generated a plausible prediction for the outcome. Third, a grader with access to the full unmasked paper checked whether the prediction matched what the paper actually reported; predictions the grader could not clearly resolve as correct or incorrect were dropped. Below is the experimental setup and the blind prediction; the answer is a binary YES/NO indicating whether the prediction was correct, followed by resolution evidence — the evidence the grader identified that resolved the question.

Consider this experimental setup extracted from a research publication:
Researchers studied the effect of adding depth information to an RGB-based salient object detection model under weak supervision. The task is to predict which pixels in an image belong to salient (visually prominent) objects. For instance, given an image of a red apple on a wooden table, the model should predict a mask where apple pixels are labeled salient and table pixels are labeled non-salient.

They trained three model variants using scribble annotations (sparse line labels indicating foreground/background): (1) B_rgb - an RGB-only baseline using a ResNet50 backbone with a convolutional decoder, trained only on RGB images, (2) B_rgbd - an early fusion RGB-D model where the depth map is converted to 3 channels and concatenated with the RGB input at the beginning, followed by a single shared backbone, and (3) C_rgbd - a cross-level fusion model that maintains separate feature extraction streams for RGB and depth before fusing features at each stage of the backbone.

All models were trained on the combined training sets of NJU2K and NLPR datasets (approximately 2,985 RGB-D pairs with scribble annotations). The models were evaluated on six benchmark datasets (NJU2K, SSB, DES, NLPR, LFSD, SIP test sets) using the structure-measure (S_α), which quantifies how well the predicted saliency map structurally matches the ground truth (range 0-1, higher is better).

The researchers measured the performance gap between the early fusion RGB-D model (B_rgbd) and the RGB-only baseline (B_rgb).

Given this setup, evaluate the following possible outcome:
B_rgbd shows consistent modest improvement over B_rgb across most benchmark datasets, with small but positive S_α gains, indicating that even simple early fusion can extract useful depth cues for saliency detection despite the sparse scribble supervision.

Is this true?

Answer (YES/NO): NO